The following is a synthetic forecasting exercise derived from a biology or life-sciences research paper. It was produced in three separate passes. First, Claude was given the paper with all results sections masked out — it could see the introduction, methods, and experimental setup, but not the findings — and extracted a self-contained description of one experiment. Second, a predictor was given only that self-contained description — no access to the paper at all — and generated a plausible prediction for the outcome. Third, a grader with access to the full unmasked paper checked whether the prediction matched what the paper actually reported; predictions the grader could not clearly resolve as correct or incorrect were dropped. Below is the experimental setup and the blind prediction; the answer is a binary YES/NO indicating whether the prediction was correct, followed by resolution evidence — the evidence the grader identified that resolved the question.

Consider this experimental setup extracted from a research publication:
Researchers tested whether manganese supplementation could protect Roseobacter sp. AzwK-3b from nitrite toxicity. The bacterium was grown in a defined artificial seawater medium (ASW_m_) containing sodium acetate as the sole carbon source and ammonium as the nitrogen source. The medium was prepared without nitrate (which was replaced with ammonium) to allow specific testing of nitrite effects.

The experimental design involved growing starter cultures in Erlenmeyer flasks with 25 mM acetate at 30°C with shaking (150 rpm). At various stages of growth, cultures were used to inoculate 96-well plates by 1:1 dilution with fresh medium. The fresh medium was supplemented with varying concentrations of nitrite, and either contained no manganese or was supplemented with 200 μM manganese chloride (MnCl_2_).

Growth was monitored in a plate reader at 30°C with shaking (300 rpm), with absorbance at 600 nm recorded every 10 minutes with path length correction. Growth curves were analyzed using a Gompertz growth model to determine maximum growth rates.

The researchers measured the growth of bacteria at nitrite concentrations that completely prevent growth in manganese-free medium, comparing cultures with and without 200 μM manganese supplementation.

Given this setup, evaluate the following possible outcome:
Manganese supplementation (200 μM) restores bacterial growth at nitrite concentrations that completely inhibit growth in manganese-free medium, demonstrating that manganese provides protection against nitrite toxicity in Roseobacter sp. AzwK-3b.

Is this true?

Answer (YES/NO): YES